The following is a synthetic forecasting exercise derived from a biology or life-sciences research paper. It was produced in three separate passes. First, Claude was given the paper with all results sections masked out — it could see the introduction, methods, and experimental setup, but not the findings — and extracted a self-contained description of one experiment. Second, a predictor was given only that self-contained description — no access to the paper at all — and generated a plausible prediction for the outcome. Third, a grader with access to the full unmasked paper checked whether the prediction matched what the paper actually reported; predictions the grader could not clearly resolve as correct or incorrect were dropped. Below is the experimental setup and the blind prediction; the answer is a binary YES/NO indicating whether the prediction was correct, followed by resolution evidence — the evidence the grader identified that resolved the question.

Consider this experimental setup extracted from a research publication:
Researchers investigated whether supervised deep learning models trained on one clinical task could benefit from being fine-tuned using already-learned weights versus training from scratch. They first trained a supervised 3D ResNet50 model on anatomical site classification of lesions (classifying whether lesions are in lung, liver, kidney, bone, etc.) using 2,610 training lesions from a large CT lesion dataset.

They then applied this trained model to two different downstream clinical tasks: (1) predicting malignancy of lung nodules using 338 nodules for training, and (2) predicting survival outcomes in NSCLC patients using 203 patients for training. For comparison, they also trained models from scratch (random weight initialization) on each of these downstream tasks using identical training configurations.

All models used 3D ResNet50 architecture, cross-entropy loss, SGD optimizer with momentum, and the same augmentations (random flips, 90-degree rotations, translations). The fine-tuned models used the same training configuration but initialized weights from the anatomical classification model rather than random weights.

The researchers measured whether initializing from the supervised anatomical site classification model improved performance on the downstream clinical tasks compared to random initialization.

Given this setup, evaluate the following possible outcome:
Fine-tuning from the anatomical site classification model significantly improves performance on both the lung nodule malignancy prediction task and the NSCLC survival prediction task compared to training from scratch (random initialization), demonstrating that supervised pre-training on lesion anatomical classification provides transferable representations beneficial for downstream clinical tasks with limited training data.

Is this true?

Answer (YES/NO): NO